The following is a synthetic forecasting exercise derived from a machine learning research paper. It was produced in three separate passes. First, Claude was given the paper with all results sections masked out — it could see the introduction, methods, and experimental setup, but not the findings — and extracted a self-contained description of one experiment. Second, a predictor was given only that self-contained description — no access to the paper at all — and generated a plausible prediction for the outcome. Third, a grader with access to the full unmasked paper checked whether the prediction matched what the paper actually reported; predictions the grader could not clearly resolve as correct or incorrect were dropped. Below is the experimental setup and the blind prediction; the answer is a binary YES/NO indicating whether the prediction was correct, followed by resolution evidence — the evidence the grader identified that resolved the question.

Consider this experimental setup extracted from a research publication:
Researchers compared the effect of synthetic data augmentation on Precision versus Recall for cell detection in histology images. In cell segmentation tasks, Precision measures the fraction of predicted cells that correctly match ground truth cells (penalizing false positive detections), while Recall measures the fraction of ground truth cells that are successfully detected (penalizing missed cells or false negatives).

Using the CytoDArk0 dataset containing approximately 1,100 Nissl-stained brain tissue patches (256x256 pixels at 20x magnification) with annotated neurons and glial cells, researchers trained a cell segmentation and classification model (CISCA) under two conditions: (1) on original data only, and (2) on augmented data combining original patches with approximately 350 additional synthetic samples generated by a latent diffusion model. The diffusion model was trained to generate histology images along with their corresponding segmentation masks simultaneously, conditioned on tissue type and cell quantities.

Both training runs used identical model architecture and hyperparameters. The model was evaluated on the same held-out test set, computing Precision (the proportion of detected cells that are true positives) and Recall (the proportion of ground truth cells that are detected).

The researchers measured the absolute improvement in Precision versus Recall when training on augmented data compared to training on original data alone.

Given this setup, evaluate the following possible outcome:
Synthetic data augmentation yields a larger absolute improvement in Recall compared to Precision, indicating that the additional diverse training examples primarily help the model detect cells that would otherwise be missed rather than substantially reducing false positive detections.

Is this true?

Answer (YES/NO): YES